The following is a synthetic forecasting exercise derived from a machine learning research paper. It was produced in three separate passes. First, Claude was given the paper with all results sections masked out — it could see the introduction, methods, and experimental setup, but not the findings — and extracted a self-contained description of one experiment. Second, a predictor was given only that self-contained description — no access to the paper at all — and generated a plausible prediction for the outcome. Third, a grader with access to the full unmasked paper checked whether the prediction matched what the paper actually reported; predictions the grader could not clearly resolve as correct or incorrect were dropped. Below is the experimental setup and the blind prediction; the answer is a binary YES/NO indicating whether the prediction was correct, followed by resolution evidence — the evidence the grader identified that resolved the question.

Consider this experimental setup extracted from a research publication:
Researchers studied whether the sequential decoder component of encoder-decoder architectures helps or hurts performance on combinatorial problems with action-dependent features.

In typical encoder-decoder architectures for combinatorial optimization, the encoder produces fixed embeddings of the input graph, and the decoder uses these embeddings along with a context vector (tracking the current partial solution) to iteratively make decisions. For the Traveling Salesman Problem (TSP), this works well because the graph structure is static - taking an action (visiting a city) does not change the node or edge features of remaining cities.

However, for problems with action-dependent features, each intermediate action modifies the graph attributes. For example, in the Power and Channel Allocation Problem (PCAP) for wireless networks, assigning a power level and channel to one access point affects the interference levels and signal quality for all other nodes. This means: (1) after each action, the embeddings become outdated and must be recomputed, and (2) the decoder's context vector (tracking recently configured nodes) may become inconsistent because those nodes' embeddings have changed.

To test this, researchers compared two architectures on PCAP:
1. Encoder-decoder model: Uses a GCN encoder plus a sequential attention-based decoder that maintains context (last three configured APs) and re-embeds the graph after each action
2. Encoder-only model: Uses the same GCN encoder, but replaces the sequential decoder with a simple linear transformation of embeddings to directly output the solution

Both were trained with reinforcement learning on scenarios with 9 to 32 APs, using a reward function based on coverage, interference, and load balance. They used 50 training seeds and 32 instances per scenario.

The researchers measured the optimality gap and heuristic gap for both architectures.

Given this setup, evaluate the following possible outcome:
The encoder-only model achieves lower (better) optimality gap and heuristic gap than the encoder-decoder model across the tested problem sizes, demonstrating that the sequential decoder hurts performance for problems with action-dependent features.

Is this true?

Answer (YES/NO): YES